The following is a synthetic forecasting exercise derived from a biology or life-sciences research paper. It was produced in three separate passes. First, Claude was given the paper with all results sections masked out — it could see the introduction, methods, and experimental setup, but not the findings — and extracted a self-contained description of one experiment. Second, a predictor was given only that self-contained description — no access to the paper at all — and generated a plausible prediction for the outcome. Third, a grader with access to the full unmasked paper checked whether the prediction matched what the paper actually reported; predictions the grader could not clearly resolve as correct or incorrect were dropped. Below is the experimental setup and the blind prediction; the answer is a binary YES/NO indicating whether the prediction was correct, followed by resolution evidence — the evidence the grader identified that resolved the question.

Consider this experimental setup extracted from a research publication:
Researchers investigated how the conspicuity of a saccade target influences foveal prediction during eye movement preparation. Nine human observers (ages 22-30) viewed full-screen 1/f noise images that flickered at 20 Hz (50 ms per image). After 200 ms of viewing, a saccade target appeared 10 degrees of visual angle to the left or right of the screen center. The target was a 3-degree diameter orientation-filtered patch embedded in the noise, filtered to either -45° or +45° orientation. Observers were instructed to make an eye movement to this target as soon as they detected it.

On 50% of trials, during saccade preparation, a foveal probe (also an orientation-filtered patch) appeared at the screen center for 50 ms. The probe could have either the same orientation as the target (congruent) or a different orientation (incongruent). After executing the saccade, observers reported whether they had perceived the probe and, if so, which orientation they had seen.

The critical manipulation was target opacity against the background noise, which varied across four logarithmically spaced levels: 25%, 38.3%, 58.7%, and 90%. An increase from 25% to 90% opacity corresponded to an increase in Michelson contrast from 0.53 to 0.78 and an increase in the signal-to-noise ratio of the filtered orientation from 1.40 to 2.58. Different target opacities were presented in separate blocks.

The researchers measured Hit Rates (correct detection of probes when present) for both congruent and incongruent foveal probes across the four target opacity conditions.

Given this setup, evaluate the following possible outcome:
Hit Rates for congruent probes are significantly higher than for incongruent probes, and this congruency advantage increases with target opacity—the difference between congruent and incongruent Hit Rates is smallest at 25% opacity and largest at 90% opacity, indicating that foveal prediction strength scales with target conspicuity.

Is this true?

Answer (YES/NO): YES